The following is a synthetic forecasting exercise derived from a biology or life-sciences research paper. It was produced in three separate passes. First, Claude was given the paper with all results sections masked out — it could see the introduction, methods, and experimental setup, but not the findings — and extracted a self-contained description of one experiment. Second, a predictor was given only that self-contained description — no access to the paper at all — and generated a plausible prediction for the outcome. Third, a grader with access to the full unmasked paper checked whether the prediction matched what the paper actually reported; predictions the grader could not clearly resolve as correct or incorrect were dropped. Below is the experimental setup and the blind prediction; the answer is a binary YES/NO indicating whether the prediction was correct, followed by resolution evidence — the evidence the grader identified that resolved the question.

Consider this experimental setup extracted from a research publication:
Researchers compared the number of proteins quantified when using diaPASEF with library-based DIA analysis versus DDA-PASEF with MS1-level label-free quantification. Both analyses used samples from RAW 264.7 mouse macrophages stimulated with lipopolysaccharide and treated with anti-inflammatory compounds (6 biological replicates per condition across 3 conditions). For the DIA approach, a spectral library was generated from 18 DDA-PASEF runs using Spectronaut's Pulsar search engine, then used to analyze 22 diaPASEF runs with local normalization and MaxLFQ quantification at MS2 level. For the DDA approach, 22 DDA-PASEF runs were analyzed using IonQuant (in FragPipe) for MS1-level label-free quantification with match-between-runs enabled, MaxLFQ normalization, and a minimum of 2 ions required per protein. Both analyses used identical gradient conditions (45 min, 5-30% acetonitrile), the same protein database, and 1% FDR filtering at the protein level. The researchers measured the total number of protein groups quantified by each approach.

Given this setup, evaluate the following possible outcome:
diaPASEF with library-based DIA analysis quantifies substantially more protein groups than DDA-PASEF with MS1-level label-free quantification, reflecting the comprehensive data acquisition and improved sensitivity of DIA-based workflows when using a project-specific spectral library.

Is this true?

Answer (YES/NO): YES